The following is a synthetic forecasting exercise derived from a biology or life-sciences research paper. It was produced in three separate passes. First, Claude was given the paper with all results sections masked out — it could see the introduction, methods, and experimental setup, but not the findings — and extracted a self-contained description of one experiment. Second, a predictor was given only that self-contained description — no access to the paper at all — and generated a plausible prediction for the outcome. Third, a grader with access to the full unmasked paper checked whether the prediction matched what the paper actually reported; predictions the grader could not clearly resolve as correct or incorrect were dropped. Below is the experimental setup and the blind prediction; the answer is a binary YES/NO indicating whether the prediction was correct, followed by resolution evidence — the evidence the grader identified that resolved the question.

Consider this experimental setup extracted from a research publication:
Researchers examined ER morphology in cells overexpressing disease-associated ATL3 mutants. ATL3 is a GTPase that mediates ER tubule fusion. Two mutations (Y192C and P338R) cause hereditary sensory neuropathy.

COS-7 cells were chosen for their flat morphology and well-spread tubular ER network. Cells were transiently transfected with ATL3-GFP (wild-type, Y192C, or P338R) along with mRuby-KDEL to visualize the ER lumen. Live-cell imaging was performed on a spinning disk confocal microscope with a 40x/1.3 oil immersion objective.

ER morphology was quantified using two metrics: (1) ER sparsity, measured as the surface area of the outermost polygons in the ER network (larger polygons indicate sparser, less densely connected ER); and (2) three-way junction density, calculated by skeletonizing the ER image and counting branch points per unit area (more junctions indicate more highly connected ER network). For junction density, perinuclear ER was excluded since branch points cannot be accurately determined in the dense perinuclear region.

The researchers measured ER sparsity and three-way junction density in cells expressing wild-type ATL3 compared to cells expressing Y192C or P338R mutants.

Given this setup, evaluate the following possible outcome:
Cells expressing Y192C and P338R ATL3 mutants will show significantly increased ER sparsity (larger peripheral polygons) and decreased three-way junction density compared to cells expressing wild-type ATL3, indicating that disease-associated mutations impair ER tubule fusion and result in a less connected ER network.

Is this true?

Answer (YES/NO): YES